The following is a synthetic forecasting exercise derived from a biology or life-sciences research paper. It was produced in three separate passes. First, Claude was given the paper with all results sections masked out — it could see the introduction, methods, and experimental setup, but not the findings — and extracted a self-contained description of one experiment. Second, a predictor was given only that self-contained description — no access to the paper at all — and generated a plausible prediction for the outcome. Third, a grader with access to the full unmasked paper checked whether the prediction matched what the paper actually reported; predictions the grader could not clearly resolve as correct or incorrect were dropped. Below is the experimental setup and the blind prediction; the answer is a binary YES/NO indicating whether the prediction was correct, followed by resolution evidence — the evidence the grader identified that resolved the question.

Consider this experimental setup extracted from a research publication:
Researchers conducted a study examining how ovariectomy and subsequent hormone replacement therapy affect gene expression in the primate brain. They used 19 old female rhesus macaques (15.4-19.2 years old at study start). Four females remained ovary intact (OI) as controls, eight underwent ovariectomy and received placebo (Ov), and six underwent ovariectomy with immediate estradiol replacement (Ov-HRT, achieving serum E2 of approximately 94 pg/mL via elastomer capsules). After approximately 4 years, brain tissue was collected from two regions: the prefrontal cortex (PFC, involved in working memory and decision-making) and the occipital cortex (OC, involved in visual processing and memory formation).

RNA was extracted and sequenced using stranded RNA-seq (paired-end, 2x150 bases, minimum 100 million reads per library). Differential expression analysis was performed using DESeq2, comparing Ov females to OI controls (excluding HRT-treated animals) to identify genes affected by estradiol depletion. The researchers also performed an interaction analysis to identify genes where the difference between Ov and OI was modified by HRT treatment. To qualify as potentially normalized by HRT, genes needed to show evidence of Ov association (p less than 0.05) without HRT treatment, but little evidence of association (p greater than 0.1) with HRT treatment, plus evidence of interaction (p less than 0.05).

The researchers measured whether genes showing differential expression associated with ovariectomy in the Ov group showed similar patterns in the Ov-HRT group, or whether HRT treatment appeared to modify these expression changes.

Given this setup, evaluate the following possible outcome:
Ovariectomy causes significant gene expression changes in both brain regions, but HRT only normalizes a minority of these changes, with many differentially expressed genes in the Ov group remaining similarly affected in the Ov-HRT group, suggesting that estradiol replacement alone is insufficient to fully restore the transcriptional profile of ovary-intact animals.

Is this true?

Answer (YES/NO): YES